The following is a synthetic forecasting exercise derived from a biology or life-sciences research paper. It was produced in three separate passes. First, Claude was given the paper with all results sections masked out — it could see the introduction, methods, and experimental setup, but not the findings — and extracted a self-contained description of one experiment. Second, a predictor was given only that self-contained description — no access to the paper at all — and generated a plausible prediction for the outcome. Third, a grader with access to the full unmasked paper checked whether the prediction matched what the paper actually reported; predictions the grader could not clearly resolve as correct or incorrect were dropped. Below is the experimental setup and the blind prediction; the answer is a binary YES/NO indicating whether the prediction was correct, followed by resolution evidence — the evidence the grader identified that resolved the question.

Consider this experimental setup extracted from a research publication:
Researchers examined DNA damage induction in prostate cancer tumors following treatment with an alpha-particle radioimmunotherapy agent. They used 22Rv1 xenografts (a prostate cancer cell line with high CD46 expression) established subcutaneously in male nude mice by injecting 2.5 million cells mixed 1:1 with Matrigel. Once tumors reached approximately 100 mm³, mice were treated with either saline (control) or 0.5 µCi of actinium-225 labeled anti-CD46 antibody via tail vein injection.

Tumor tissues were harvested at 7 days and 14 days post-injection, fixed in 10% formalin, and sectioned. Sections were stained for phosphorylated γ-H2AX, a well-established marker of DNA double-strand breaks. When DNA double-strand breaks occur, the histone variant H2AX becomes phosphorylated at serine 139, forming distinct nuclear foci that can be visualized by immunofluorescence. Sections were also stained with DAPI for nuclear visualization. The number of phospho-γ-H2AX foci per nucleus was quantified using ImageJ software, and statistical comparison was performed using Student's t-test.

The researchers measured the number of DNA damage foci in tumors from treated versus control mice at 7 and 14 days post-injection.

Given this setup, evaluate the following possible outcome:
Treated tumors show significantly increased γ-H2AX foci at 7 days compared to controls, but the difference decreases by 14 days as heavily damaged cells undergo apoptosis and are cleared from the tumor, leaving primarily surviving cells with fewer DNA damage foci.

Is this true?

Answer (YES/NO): NO